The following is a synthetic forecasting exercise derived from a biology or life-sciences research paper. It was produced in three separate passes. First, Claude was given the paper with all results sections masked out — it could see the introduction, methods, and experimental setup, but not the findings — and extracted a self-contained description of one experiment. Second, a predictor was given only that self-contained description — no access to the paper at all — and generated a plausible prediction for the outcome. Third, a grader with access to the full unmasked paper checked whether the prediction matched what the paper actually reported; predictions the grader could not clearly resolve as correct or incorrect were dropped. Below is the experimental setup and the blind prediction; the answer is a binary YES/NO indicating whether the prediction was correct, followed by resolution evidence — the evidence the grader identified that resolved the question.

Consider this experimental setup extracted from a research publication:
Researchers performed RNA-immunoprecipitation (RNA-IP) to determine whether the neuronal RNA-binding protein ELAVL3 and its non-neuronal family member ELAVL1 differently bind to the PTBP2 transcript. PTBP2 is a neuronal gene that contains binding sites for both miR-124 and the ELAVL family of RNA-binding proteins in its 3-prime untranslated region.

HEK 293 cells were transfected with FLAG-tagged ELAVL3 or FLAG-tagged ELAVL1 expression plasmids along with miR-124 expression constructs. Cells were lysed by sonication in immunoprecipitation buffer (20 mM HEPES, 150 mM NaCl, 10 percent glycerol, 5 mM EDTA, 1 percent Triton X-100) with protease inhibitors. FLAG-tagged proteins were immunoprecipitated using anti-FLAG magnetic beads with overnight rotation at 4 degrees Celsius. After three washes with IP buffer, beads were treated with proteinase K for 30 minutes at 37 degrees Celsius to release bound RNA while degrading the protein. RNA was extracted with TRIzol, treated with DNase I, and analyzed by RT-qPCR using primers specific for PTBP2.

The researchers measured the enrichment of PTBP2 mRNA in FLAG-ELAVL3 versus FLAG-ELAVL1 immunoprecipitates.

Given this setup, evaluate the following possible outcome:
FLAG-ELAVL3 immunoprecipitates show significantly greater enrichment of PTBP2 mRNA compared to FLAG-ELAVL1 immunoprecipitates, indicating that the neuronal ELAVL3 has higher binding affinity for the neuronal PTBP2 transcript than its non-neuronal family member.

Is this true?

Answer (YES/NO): YES